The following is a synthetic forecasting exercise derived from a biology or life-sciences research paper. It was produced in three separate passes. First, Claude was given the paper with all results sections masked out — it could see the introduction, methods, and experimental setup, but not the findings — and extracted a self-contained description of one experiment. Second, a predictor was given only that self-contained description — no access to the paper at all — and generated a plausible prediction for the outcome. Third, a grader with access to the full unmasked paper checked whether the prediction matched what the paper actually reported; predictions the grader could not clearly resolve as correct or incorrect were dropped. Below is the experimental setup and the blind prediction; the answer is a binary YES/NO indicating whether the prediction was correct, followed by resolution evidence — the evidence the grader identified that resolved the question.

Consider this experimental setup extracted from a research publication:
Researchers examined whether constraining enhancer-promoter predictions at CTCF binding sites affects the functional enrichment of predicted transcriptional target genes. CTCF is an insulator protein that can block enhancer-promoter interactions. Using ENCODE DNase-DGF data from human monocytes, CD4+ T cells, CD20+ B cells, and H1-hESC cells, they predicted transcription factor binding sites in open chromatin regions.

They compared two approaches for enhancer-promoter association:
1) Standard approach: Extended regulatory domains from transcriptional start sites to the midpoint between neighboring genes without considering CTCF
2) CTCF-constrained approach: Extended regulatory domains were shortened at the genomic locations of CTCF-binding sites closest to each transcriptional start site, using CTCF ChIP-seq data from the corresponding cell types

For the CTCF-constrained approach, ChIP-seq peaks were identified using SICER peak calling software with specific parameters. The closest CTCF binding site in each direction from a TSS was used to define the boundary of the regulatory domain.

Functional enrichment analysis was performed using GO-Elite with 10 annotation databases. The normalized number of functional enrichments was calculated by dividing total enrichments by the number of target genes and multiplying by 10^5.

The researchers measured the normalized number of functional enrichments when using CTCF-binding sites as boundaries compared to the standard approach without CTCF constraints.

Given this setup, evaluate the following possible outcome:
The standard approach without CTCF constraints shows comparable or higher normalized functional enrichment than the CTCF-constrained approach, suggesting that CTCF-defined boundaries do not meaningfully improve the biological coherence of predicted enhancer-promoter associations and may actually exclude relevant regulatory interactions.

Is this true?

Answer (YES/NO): NO